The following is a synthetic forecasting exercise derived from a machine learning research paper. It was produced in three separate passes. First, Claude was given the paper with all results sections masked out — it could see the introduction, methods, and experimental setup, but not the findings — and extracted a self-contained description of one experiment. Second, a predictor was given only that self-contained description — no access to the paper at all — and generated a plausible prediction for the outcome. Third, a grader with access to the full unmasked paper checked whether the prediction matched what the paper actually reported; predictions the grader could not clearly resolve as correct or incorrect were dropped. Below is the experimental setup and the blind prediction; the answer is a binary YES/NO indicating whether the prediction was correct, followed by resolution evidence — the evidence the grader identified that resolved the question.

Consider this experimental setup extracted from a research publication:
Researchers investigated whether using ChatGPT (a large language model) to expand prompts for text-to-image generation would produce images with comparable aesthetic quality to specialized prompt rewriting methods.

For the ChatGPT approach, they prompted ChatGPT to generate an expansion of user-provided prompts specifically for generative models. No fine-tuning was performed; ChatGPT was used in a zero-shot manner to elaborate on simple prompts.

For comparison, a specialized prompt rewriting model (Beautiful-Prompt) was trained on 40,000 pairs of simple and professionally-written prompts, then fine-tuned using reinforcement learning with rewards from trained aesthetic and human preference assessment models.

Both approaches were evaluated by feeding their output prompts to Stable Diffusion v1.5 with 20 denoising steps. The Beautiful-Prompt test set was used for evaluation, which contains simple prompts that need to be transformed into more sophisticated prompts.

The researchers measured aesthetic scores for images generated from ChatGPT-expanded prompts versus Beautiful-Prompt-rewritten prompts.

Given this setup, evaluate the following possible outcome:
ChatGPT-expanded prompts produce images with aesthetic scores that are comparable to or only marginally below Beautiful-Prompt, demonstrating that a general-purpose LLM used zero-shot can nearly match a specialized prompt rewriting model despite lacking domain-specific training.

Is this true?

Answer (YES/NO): NO